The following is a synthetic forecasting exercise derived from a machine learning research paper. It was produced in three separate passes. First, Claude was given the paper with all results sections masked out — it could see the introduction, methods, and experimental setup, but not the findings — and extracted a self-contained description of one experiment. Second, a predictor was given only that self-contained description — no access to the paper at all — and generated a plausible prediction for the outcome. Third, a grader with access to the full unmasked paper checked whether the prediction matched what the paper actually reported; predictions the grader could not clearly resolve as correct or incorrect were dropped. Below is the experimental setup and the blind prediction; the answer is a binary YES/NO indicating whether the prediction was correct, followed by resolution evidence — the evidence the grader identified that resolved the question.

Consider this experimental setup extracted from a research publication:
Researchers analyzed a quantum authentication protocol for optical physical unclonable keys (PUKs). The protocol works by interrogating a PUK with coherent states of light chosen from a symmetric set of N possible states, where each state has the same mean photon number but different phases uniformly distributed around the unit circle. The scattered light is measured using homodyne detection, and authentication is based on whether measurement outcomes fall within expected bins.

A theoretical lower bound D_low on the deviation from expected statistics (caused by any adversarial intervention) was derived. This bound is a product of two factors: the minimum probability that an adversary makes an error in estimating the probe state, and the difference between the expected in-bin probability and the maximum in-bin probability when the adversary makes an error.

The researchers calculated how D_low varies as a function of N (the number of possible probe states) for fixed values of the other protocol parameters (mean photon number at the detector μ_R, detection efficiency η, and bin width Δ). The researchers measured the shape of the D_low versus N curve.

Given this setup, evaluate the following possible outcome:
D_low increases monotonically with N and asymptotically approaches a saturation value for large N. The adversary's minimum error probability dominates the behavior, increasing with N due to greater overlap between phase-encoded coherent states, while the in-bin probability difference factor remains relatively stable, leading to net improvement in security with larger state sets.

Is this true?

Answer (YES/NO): NO